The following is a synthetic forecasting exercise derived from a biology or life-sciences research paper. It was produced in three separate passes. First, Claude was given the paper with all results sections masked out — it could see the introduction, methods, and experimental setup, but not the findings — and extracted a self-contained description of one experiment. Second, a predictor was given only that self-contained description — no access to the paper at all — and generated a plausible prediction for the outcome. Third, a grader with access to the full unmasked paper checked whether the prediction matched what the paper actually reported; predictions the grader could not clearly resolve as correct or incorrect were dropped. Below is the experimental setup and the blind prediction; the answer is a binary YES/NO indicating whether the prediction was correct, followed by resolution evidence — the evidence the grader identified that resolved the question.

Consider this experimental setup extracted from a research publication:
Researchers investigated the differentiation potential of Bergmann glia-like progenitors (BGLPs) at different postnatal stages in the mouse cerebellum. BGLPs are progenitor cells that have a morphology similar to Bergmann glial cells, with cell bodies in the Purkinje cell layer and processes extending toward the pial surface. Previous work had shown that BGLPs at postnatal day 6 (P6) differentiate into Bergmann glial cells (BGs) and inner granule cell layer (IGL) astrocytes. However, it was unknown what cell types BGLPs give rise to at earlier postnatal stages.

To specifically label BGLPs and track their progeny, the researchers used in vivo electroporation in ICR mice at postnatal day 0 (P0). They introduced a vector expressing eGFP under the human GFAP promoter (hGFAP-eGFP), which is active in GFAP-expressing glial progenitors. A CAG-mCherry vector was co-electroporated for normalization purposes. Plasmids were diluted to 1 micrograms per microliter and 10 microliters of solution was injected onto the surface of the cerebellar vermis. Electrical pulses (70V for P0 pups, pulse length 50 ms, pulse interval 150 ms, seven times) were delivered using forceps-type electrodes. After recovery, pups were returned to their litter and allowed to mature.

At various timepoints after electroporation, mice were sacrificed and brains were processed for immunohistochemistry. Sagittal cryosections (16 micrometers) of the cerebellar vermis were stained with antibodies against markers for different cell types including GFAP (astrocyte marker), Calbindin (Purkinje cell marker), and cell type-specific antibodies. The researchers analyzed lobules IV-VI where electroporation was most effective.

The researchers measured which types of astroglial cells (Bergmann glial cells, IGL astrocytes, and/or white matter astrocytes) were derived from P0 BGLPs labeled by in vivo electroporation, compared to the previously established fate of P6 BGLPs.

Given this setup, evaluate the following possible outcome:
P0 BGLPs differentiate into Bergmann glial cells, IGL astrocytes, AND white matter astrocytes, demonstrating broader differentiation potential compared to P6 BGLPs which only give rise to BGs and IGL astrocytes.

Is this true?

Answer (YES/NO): YES